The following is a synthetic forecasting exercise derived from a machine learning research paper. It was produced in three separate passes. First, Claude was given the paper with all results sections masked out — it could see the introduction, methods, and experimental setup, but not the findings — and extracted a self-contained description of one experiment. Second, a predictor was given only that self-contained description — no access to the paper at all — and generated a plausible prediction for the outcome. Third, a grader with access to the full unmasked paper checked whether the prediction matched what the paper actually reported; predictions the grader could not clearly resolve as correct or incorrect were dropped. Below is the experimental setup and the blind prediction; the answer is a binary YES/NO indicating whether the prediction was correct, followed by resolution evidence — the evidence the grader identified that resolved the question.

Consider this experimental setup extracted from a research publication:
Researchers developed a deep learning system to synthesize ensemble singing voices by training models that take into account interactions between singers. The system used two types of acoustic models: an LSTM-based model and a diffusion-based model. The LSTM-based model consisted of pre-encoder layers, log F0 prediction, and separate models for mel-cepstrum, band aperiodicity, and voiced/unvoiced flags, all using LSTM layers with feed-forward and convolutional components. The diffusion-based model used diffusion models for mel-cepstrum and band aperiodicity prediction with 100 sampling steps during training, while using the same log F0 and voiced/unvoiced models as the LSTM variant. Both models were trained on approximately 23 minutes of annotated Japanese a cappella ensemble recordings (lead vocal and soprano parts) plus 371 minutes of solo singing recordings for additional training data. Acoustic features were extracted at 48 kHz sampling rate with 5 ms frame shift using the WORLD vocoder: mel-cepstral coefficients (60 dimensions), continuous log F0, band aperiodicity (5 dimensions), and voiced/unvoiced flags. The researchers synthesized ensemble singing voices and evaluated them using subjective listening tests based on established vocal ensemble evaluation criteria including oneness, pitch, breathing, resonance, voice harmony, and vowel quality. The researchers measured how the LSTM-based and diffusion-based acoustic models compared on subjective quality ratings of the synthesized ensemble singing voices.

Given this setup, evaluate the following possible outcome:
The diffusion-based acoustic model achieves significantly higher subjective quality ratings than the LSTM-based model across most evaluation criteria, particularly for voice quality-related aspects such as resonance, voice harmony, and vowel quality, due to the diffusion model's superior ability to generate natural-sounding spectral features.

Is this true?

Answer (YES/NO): NO